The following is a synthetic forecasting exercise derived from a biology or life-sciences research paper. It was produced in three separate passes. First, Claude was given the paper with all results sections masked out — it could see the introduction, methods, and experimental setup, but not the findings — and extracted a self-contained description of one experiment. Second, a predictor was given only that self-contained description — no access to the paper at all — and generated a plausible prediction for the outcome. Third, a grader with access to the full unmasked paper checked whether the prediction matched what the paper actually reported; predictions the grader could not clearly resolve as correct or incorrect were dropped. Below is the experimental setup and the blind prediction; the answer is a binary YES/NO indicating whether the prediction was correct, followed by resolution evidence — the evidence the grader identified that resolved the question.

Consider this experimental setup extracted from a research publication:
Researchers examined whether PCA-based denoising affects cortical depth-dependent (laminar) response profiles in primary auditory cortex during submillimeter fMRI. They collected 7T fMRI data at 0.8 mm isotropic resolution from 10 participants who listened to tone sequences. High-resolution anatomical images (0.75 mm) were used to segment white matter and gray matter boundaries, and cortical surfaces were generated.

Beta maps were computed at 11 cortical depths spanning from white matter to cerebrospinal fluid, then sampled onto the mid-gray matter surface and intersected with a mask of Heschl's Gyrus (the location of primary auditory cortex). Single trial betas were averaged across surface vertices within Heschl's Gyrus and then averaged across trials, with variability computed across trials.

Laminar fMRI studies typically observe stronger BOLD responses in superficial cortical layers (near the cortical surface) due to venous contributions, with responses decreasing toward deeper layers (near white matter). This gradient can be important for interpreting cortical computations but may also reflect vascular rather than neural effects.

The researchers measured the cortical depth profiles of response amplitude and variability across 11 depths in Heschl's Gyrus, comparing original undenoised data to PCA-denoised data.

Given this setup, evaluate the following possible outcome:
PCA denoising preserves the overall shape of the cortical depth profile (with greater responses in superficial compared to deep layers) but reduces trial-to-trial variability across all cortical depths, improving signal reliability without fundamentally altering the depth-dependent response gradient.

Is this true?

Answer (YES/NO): NO